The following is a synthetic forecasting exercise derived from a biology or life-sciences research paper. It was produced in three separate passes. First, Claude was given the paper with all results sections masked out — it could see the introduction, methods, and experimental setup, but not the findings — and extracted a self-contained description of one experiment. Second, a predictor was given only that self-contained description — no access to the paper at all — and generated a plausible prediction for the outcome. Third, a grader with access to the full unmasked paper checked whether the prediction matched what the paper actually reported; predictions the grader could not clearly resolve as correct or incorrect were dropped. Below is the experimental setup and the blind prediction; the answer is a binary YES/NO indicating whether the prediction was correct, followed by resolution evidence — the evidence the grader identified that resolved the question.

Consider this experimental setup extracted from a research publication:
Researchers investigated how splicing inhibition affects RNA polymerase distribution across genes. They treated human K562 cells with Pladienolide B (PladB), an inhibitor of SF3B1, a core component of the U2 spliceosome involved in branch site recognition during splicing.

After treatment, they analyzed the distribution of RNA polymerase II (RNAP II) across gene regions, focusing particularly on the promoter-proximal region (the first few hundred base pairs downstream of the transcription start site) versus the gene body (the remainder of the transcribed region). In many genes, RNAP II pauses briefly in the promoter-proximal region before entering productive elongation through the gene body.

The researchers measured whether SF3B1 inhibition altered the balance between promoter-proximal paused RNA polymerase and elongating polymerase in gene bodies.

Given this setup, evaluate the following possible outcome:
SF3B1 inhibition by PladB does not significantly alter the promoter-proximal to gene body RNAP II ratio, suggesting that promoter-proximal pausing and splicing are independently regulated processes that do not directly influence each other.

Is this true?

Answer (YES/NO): NO